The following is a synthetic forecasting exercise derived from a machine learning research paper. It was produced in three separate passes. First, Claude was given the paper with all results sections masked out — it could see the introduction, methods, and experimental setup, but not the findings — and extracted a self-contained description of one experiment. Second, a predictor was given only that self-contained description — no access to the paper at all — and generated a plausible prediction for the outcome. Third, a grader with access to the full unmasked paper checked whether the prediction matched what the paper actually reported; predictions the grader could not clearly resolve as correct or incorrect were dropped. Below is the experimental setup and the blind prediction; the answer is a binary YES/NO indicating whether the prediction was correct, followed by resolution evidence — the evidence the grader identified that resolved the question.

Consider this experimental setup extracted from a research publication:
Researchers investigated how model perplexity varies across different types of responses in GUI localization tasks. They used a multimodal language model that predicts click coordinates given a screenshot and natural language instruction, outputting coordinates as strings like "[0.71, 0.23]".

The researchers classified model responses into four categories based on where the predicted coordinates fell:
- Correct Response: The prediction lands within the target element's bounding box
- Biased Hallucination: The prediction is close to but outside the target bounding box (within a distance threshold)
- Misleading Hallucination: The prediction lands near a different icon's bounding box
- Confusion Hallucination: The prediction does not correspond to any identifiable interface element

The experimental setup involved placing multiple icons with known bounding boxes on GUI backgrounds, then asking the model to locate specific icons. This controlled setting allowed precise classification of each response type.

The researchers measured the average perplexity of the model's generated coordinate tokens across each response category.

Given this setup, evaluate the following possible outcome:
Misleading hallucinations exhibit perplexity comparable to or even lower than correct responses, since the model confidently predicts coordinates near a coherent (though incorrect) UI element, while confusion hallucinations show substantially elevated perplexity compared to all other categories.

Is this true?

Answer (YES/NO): NO